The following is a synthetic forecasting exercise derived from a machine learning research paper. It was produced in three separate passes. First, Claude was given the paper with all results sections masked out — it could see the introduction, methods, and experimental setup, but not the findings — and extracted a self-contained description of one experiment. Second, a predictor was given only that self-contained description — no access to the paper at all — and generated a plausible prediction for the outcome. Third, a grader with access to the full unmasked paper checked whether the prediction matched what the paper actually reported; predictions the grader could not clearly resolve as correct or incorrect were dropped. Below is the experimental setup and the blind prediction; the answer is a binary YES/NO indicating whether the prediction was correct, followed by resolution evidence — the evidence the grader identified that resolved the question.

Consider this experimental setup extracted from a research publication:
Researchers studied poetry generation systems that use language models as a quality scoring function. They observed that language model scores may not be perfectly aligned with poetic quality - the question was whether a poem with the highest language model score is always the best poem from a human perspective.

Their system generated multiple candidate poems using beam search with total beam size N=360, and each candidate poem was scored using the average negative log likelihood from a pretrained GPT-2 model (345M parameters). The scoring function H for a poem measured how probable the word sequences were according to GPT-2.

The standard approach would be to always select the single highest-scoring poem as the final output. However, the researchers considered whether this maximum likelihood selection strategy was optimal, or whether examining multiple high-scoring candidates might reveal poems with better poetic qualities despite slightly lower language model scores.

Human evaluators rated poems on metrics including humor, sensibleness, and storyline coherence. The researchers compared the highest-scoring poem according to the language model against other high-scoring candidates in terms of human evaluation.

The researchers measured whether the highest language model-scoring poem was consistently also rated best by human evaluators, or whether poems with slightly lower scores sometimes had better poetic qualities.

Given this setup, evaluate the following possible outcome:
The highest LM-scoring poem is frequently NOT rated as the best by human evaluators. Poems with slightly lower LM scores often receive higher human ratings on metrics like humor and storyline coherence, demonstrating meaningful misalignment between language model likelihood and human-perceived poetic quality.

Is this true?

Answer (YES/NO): NO